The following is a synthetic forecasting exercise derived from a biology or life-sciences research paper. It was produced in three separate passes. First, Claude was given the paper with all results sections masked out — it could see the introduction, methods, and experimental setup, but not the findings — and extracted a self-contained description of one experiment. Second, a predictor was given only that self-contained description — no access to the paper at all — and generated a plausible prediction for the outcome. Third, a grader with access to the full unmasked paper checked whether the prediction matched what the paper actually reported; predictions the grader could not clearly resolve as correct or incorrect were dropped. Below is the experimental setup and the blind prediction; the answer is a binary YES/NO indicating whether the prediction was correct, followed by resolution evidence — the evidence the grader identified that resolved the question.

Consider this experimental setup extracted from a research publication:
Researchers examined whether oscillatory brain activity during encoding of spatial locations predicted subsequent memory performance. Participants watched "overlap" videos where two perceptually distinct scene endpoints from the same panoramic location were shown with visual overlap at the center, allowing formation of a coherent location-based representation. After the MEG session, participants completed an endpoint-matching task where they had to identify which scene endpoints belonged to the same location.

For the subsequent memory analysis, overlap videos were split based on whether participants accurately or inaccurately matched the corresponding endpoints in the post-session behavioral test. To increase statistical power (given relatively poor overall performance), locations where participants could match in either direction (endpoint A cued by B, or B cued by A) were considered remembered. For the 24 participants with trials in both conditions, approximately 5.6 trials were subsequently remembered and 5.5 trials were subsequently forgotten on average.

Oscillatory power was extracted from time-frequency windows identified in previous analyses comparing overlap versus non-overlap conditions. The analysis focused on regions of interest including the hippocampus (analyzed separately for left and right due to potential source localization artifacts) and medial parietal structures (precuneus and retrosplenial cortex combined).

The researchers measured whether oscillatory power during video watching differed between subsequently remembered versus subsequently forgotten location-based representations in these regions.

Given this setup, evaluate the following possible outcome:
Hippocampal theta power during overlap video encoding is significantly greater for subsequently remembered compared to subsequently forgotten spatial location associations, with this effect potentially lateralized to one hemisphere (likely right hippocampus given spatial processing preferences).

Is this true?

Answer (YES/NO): NO